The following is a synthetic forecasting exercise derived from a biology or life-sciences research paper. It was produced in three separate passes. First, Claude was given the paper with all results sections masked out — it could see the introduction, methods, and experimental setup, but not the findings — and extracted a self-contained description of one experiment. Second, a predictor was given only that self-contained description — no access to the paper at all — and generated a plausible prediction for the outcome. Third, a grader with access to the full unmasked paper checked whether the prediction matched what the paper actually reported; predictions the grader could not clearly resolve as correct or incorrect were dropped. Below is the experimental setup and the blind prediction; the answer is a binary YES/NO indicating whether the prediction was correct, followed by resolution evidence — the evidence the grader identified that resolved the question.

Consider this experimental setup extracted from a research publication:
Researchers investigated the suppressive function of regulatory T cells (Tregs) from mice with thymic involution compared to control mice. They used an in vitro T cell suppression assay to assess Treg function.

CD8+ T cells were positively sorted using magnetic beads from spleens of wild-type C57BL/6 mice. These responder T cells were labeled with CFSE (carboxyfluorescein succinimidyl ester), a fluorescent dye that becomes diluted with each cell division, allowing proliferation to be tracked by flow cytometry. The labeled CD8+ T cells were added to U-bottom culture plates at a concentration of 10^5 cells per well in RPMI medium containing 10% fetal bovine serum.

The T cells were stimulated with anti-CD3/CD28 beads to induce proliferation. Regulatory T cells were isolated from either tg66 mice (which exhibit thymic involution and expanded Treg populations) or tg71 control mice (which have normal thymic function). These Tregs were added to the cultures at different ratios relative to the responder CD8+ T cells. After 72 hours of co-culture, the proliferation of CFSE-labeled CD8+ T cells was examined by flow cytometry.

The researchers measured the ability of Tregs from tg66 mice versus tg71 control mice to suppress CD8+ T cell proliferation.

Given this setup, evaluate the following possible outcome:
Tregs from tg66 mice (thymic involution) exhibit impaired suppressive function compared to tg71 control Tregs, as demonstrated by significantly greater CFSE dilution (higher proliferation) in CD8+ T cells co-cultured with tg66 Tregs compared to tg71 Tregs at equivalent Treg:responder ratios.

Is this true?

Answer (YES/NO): NO